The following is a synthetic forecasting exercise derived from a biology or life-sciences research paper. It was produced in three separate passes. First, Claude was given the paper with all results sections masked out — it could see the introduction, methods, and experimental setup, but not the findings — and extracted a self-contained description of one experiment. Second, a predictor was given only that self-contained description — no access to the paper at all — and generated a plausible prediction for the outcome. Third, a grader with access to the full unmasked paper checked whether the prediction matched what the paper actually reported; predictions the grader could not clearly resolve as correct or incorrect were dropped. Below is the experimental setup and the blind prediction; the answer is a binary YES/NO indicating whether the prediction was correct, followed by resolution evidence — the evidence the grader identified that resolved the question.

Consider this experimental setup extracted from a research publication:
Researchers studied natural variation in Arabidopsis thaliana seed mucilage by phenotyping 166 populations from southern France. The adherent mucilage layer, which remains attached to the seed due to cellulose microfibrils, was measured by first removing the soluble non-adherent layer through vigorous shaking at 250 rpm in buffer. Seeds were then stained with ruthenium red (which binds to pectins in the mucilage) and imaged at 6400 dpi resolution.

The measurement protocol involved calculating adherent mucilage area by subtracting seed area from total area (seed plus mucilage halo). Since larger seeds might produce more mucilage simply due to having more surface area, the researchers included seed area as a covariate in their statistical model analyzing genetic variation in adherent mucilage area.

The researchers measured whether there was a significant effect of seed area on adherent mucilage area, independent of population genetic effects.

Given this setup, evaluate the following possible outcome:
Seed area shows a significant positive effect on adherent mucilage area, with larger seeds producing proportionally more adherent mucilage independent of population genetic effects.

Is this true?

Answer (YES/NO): YES